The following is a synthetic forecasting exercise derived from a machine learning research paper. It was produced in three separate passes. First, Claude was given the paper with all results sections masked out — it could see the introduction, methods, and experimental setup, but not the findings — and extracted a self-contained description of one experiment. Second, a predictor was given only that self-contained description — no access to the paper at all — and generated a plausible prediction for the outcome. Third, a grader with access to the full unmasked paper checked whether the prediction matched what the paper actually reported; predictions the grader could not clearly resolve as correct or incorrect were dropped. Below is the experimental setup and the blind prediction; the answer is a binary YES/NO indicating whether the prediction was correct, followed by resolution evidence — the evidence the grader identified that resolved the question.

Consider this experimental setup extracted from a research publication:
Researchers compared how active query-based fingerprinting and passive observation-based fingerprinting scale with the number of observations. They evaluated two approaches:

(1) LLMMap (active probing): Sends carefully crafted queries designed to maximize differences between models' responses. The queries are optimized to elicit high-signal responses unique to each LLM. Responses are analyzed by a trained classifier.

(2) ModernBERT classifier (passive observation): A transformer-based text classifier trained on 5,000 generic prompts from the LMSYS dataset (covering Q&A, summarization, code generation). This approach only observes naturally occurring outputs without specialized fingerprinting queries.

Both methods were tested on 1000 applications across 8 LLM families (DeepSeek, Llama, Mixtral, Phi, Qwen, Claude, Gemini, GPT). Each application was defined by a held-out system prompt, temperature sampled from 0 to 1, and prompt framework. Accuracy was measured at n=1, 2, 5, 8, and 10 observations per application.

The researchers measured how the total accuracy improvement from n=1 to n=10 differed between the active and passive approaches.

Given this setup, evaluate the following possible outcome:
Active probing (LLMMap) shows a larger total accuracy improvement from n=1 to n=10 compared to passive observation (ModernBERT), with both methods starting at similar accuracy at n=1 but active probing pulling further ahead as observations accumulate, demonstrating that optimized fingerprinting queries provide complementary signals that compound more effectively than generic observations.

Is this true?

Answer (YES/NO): NO